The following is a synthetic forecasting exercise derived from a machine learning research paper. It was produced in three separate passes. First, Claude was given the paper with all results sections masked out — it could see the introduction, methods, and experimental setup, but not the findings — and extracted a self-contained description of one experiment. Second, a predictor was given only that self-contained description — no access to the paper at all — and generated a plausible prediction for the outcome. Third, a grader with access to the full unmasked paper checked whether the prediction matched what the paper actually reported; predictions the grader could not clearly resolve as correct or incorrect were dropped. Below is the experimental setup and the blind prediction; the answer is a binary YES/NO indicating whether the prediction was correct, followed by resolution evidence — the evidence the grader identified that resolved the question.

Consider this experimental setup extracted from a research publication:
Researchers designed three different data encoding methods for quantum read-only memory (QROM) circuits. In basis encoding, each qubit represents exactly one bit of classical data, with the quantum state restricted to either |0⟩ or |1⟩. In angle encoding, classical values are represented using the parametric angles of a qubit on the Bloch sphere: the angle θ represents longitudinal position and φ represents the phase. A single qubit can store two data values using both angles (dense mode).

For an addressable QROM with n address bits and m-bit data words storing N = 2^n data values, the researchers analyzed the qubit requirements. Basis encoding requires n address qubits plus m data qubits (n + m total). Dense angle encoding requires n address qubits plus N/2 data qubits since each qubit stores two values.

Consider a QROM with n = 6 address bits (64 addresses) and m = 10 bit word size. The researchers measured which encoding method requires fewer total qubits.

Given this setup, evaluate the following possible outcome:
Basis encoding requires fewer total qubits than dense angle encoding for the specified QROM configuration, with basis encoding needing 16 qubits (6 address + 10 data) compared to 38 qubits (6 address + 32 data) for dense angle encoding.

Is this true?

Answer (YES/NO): NO